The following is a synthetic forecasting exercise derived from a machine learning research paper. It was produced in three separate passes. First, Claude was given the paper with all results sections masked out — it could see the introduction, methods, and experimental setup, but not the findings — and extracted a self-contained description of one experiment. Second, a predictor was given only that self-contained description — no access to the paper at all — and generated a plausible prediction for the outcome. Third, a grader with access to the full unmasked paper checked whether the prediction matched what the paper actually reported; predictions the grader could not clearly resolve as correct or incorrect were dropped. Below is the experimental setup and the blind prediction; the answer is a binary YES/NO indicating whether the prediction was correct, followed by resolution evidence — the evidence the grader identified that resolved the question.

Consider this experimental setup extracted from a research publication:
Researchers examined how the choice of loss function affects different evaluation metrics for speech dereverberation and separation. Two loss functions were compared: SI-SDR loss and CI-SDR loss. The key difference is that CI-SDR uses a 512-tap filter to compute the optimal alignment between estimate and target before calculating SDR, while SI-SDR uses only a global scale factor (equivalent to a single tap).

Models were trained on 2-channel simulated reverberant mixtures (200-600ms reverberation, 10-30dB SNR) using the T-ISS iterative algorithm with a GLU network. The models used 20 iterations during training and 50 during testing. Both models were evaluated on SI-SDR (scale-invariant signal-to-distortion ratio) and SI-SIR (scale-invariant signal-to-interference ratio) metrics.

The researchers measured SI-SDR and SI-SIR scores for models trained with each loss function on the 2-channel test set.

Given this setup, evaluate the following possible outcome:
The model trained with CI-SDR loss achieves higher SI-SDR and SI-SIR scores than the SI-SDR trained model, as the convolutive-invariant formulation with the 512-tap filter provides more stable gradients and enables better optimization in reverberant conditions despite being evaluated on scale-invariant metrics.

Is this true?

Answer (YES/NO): NO